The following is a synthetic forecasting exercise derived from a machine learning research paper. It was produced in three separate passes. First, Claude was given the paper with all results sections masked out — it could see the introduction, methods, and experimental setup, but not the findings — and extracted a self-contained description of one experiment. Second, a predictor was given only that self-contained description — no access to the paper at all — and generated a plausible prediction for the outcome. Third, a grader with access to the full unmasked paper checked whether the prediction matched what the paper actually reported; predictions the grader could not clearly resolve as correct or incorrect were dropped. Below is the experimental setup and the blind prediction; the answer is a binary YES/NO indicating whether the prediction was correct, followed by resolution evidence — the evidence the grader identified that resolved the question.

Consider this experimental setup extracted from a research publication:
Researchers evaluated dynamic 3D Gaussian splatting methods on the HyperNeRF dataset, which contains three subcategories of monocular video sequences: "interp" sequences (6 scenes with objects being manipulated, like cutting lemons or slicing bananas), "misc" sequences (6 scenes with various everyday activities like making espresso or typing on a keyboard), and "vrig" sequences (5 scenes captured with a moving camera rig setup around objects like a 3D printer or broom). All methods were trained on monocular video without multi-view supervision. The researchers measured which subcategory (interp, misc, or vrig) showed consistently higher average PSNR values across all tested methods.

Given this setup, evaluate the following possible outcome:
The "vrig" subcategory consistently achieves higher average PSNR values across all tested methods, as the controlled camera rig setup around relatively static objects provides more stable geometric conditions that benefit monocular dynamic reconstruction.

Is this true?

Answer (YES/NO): NO